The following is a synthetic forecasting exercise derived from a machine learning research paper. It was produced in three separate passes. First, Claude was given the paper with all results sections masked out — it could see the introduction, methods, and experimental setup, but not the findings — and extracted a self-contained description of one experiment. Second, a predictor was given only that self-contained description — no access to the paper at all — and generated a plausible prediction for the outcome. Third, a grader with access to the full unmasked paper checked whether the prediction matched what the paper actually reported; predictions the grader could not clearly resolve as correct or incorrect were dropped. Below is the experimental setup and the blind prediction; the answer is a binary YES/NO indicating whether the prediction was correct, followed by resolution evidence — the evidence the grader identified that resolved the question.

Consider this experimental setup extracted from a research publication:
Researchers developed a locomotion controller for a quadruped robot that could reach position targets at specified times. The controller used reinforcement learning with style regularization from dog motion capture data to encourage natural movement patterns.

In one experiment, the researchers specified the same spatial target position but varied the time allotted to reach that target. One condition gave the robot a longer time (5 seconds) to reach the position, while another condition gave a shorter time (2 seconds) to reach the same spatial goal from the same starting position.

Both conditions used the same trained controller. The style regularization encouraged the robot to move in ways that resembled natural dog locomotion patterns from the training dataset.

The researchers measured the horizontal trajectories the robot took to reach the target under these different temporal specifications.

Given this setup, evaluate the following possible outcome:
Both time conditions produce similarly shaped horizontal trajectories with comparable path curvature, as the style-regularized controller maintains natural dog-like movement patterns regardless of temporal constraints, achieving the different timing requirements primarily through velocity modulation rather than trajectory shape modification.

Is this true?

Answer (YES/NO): NO